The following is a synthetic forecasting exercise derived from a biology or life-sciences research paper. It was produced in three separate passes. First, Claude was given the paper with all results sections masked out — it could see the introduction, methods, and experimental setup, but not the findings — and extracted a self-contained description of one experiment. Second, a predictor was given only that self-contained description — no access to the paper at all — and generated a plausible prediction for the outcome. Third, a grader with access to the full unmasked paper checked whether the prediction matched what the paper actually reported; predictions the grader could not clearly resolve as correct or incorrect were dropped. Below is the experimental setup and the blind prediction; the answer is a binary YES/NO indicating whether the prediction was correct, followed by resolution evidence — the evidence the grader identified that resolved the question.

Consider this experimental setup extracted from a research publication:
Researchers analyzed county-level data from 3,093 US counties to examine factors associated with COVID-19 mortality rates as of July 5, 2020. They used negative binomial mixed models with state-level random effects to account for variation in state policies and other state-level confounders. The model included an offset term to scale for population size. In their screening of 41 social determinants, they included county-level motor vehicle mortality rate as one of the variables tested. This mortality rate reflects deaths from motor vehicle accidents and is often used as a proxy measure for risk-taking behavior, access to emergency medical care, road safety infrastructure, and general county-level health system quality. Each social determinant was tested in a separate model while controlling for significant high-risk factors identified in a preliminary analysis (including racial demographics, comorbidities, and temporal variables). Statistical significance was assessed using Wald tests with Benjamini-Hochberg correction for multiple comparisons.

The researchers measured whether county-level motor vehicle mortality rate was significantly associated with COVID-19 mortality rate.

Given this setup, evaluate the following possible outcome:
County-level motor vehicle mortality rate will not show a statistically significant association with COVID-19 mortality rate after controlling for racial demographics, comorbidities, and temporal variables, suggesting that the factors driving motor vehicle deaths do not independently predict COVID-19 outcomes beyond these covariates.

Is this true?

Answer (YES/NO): NO